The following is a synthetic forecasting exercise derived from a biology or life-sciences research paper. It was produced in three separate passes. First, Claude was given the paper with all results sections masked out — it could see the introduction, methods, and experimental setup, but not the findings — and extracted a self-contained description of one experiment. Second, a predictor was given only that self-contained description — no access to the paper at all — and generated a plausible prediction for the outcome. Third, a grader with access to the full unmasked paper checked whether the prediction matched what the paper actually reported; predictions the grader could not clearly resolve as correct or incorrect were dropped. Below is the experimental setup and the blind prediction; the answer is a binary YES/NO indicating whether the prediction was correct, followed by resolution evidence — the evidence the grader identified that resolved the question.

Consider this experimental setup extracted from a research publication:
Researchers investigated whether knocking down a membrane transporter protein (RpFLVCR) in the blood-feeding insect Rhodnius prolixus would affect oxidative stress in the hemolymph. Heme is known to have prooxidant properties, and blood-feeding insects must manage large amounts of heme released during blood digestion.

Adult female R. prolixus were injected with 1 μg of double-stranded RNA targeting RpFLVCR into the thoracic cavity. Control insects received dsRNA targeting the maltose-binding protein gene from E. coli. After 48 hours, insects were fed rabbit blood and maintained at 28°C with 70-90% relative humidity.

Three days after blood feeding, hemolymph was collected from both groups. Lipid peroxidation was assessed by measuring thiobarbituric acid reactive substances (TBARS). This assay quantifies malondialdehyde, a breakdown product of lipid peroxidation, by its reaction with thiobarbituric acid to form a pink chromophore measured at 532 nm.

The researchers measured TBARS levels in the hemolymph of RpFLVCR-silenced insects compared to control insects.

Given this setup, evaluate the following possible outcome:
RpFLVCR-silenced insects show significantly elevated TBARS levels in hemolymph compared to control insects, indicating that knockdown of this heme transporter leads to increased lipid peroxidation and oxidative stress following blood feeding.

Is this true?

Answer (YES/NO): YES